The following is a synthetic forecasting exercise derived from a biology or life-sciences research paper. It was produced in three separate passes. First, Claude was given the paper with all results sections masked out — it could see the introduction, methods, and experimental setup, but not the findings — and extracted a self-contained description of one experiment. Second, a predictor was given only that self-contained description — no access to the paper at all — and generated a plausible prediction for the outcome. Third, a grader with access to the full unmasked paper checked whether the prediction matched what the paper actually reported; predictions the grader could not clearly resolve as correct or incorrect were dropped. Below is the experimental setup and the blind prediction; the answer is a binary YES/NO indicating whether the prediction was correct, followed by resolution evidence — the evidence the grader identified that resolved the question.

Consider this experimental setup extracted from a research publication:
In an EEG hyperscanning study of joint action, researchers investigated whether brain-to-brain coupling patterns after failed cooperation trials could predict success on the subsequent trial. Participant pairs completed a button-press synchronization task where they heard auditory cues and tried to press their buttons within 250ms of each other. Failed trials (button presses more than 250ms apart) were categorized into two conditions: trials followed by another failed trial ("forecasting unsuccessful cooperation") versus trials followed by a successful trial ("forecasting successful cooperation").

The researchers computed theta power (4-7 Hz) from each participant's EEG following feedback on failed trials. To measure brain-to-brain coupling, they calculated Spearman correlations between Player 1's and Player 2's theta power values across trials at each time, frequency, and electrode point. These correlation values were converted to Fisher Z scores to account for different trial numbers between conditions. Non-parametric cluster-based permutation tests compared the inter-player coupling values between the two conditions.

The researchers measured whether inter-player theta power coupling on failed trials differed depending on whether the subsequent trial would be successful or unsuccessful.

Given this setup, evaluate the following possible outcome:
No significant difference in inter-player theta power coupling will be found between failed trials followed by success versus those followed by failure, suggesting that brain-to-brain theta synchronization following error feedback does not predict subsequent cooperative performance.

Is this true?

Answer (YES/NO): NO